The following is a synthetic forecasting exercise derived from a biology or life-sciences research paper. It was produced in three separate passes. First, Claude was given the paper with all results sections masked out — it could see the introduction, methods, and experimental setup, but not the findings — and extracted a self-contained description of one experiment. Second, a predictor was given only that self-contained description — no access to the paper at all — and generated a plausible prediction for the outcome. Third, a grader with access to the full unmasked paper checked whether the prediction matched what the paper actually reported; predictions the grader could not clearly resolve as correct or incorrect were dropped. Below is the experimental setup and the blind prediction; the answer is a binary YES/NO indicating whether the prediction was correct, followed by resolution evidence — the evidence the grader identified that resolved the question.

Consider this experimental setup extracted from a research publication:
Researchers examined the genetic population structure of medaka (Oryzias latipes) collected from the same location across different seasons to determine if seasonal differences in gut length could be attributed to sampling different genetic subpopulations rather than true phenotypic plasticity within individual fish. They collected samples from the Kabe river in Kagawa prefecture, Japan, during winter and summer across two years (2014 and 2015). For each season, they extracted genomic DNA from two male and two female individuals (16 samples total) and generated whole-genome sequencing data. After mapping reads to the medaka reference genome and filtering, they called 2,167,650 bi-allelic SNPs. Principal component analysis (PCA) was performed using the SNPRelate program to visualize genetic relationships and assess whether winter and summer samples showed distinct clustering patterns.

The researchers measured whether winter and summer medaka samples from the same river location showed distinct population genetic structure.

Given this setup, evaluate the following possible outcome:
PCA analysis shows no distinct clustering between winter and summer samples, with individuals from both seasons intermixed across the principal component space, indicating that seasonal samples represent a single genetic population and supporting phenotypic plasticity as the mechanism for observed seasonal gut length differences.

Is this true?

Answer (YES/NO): YES